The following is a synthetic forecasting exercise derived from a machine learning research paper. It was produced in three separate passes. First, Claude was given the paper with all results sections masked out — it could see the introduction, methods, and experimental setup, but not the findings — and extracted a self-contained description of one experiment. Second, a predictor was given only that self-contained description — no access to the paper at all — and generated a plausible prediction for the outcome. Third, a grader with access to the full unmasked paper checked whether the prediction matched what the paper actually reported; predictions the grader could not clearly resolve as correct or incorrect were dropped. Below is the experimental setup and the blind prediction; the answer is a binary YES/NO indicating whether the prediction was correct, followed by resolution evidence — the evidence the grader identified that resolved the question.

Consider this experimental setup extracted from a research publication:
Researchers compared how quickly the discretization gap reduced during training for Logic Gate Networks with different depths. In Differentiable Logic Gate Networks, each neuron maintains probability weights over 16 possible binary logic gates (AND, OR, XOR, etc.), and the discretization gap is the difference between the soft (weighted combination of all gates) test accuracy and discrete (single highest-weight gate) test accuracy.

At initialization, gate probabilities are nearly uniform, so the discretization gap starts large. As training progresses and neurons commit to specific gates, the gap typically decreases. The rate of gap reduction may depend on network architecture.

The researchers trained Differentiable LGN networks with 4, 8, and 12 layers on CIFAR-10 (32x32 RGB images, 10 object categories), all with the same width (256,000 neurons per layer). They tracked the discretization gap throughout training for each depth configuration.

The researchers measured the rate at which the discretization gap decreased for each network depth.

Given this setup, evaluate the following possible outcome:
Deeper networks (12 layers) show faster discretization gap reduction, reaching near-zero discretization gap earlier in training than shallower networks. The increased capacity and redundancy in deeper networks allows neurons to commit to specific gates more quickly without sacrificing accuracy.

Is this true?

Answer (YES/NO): NO